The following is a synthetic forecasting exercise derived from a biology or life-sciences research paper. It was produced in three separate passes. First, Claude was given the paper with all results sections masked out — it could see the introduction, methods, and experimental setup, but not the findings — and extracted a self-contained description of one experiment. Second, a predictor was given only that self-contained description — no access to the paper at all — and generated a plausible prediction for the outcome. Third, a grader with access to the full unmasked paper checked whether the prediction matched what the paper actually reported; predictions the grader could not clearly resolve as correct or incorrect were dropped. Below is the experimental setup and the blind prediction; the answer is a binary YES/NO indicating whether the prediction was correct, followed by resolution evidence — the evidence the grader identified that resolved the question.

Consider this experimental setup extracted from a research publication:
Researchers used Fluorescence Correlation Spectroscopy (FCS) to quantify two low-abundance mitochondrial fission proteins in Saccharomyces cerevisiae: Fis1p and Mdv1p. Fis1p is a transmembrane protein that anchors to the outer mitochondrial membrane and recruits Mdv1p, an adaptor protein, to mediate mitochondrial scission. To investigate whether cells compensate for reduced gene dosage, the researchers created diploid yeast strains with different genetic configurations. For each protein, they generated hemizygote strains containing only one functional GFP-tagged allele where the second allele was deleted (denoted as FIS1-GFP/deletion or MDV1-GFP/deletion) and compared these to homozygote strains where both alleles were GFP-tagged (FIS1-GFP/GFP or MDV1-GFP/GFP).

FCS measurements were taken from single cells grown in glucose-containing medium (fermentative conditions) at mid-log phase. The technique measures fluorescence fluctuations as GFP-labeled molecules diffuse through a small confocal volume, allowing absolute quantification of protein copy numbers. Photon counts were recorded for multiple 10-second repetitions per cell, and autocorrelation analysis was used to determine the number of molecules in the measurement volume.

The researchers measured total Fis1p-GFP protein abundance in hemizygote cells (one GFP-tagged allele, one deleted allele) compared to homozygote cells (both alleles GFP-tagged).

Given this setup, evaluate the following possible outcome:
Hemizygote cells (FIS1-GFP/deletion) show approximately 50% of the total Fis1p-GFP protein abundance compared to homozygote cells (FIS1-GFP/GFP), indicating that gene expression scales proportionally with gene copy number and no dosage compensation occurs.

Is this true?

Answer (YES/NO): NO